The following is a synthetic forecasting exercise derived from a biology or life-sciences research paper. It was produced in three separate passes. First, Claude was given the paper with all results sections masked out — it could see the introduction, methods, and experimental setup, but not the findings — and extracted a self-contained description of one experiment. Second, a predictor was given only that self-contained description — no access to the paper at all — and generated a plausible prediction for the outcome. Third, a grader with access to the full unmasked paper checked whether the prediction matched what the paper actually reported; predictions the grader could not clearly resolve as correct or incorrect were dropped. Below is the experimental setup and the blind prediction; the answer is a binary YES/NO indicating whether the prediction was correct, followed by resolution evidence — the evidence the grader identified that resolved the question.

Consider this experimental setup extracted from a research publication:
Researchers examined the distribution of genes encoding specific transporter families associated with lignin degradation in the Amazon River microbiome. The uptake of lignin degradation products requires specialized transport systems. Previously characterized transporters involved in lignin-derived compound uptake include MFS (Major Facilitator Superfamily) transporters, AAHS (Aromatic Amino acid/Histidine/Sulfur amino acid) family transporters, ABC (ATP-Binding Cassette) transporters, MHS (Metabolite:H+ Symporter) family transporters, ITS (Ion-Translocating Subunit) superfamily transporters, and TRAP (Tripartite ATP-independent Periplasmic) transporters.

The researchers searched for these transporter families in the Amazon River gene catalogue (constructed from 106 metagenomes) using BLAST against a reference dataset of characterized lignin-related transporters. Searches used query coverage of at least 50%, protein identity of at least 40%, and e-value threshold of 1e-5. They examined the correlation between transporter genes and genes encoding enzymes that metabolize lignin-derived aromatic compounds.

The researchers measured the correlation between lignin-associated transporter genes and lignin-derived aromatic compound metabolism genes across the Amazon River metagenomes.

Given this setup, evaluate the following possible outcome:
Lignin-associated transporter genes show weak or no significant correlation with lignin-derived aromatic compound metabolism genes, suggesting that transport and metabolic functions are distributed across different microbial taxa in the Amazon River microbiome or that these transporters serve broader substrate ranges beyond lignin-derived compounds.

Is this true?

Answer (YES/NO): NO